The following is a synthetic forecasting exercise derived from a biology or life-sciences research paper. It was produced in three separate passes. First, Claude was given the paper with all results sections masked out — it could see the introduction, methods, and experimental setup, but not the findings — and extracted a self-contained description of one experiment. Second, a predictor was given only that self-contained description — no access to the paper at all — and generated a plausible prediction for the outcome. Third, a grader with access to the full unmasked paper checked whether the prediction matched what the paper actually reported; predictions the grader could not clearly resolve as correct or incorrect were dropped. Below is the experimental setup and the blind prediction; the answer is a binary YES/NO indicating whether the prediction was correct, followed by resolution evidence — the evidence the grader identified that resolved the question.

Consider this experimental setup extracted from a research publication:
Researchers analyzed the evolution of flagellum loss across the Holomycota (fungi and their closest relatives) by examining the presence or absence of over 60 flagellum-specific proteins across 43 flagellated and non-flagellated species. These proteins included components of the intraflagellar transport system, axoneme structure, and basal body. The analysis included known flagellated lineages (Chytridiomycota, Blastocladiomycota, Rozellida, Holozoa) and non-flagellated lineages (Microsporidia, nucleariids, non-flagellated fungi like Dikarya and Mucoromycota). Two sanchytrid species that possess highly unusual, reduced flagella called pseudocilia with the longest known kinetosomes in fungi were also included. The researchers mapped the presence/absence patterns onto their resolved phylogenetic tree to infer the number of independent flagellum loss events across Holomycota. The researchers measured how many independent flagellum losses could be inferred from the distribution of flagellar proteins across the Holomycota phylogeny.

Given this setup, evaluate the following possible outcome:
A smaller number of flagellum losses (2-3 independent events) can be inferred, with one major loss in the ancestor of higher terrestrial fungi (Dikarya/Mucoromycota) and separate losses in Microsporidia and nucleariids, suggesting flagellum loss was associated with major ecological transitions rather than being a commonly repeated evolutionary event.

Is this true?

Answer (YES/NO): YES